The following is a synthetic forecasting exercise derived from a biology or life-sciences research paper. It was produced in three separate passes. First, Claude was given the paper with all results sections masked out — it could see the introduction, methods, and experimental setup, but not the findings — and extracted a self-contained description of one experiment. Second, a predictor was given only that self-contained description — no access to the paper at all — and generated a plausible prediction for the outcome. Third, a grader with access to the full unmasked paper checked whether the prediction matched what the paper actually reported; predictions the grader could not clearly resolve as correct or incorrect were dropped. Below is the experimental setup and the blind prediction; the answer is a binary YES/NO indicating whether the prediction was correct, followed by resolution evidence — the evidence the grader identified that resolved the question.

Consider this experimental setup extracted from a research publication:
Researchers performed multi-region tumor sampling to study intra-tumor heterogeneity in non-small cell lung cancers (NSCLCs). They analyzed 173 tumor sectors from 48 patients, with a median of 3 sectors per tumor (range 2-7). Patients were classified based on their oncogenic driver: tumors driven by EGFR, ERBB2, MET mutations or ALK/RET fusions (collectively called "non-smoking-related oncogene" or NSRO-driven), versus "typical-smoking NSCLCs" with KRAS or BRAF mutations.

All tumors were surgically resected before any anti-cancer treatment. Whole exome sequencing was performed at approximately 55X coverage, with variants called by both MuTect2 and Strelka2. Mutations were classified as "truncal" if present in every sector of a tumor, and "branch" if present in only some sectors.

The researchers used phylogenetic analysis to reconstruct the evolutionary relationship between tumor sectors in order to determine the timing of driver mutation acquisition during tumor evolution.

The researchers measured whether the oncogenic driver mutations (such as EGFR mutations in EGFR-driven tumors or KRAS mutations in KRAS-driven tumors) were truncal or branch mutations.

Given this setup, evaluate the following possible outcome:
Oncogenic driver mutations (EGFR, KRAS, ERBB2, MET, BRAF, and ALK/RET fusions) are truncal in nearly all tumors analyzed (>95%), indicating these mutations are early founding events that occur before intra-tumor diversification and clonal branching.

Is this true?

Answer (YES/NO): YES